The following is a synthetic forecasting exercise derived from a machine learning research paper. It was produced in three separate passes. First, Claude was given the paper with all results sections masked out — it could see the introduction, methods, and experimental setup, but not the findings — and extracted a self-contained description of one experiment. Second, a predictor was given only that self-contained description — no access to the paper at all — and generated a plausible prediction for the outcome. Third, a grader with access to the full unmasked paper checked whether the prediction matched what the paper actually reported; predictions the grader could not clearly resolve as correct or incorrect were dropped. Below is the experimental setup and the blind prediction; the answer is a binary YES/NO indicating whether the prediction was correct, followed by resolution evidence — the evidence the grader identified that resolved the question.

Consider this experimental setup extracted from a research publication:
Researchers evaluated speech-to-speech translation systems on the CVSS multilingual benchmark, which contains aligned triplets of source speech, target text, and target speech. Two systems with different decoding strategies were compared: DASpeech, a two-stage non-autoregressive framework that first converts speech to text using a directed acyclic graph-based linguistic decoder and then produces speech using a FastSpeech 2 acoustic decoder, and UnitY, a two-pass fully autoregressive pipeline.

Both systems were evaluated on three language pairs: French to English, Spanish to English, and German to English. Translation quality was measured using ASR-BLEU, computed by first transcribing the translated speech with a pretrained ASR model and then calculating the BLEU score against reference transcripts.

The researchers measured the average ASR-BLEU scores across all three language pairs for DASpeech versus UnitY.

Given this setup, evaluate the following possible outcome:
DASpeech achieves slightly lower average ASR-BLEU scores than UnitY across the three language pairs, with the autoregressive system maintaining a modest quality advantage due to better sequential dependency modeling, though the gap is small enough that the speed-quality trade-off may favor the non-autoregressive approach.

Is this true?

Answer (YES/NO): YES